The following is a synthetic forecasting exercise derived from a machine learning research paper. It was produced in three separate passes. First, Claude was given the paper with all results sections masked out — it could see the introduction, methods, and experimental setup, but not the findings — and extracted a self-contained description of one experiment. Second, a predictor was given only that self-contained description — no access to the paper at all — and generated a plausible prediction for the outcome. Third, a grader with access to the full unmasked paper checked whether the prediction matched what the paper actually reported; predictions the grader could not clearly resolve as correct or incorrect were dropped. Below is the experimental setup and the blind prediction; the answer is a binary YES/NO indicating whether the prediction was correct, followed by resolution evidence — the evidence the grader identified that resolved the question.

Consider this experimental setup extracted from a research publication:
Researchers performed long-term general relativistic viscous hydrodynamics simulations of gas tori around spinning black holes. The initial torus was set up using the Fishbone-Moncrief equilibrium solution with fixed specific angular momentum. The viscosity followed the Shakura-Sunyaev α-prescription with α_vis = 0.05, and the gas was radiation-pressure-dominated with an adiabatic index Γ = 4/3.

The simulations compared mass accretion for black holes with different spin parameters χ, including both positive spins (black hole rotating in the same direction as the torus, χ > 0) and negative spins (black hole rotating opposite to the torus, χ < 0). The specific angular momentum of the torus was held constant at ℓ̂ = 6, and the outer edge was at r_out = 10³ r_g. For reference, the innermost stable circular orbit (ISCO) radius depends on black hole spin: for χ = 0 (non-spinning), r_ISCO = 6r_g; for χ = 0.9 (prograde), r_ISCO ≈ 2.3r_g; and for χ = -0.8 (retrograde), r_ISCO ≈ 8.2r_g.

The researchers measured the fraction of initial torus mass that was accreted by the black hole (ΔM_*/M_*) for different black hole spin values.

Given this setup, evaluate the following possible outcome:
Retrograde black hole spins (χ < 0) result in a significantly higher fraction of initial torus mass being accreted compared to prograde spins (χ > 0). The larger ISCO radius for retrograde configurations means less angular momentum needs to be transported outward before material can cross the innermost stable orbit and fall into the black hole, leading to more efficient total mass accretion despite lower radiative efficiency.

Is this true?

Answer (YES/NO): YES